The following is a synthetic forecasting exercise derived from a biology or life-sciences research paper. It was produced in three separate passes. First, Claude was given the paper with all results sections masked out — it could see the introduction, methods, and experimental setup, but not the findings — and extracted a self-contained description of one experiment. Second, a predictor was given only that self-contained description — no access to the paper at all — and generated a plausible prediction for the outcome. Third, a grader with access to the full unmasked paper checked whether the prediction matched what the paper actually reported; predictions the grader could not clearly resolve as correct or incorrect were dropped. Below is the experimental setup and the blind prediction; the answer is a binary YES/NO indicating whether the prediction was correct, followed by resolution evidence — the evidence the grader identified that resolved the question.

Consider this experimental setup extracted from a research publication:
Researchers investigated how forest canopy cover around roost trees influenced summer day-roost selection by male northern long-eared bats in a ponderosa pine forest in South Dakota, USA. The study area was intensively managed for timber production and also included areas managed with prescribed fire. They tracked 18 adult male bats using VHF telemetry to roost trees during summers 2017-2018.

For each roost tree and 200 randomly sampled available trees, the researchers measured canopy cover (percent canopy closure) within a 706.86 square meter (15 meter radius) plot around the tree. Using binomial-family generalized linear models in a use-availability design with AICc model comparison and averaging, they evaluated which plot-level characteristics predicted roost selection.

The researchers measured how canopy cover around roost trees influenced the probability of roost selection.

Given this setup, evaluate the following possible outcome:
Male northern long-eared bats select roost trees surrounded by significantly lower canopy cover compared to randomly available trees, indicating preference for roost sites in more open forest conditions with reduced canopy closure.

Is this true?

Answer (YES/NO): NO